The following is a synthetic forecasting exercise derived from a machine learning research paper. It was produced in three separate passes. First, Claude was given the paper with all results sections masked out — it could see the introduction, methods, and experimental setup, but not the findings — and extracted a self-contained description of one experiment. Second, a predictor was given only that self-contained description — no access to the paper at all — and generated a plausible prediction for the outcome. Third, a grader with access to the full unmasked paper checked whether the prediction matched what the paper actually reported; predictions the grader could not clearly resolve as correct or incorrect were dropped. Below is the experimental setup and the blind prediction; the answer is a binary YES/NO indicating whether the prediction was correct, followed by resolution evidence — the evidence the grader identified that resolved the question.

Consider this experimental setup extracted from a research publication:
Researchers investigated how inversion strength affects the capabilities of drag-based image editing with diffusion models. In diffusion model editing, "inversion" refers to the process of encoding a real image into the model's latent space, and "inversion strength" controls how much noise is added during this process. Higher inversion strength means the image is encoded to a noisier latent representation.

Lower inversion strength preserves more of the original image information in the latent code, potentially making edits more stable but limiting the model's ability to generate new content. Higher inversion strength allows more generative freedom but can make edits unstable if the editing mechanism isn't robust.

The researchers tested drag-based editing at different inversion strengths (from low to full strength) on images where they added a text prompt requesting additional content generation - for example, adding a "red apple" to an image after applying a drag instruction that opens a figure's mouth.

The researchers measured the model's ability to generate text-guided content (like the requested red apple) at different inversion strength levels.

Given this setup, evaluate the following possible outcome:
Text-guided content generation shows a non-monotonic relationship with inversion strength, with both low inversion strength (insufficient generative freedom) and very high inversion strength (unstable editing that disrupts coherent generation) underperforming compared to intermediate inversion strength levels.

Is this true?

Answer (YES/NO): NO